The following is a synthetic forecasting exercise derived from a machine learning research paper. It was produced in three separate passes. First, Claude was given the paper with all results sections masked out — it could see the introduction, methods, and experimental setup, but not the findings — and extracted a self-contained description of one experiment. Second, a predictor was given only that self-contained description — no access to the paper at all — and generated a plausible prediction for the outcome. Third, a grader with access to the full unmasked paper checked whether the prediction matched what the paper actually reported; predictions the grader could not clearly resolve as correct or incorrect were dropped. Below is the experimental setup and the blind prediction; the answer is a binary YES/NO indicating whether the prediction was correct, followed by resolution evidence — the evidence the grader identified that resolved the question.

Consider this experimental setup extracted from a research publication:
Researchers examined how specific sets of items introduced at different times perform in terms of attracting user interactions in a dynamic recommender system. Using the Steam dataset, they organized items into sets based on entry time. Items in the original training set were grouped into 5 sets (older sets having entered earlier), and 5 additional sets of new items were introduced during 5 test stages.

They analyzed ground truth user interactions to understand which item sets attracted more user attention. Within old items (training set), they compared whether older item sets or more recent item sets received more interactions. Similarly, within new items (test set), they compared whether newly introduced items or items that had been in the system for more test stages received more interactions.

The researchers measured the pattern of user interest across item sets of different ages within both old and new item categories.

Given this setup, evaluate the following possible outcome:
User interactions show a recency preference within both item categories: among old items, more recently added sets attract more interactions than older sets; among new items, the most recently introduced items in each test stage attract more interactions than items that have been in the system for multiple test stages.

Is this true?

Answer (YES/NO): NO